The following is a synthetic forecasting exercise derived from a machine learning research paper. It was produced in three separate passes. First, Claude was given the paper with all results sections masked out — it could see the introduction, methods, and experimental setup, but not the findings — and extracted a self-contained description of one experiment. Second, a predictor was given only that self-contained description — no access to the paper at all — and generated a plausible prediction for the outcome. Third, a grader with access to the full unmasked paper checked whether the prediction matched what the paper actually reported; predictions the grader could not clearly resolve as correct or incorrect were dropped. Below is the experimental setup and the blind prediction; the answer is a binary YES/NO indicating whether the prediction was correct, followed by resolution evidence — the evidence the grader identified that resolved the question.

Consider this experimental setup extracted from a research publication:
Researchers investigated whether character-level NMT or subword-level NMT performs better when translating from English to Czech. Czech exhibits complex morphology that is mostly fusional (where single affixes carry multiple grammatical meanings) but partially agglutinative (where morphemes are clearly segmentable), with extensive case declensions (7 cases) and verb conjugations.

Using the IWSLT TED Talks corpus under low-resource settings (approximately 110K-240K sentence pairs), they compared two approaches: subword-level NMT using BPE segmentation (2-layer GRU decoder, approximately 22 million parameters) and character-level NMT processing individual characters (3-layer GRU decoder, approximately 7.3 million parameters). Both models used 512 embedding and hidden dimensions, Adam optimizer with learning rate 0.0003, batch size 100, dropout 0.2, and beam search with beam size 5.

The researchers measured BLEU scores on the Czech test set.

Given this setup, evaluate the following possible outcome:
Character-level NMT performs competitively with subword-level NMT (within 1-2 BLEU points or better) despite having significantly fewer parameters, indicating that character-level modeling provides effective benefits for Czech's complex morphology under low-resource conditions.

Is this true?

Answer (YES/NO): YES